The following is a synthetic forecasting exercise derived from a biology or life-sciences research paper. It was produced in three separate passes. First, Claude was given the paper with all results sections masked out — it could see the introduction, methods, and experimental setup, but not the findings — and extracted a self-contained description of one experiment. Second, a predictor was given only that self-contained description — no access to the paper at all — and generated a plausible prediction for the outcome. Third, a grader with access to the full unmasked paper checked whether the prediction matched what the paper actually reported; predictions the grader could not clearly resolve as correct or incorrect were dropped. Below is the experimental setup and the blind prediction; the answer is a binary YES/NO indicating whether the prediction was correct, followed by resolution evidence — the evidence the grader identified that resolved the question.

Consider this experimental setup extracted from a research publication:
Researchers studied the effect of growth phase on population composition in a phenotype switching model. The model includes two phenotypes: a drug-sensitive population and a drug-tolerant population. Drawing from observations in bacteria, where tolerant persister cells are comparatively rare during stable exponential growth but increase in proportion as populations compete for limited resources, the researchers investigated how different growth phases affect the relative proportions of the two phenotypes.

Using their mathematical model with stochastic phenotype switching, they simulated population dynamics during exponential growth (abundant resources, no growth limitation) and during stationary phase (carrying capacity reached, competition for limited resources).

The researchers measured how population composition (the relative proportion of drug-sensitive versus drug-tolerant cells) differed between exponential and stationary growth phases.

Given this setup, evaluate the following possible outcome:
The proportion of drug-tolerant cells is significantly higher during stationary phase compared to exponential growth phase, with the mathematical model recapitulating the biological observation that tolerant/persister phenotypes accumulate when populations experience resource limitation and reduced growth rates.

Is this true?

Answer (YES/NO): YES